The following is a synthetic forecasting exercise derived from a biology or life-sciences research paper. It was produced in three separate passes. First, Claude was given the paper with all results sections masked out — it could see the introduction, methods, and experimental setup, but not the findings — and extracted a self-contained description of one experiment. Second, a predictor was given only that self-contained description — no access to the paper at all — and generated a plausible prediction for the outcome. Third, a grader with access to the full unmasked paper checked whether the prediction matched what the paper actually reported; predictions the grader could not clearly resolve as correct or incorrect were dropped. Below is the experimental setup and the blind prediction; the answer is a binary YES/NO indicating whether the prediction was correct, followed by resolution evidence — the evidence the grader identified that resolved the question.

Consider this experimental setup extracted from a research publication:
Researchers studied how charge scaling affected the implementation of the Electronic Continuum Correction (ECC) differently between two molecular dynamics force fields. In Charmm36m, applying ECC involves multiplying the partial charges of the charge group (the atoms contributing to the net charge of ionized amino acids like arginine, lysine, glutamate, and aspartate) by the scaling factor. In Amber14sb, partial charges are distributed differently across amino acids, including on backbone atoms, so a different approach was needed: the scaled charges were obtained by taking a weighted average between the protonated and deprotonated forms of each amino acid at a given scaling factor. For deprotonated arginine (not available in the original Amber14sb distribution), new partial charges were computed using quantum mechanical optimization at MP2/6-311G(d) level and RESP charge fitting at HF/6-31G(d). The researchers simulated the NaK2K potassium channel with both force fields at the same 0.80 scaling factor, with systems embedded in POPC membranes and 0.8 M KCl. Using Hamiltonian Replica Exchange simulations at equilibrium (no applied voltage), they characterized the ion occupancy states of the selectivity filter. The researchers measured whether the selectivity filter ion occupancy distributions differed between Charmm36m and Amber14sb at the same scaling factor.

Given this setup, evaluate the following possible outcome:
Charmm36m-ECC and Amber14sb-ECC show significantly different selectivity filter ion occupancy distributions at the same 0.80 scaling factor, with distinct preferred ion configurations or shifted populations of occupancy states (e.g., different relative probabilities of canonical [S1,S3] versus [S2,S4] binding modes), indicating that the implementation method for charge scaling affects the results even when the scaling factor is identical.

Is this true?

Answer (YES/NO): YES